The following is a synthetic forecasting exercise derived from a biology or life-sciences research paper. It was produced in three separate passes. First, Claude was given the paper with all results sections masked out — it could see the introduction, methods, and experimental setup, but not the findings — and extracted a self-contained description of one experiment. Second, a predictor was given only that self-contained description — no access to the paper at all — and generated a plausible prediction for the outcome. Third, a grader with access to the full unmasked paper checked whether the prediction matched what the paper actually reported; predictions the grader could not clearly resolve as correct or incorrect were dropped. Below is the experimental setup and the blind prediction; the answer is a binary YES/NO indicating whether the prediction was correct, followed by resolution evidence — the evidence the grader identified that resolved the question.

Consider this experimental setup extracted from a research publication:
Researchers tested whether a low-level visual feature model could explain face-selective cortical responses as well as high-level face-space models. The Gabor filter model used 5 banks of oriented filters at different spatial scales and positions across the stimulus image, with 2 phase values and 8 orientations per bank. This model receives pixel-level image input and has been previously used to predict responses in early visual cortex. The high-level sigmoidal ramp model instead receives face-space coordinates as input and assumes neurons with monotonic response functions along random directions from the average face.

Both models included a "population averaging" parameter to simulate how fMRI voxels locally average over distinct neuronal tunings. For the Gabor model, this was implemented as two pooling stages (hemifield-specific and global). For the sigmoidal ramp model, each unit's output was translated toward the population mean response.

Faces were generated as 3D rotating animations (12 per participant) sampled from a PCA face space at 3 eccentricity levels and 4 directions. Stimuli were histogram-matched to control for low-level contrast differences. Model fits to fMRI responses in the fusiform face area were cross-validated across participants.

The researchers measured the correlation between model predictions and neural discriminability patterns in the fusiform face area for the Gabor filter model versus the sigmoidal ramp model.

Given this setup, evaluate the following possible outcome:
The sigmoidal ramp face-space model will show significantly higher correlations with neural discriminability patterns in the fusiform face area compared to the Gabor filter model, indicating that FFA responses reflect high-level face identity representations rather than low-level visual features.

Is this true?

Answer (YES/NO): NO